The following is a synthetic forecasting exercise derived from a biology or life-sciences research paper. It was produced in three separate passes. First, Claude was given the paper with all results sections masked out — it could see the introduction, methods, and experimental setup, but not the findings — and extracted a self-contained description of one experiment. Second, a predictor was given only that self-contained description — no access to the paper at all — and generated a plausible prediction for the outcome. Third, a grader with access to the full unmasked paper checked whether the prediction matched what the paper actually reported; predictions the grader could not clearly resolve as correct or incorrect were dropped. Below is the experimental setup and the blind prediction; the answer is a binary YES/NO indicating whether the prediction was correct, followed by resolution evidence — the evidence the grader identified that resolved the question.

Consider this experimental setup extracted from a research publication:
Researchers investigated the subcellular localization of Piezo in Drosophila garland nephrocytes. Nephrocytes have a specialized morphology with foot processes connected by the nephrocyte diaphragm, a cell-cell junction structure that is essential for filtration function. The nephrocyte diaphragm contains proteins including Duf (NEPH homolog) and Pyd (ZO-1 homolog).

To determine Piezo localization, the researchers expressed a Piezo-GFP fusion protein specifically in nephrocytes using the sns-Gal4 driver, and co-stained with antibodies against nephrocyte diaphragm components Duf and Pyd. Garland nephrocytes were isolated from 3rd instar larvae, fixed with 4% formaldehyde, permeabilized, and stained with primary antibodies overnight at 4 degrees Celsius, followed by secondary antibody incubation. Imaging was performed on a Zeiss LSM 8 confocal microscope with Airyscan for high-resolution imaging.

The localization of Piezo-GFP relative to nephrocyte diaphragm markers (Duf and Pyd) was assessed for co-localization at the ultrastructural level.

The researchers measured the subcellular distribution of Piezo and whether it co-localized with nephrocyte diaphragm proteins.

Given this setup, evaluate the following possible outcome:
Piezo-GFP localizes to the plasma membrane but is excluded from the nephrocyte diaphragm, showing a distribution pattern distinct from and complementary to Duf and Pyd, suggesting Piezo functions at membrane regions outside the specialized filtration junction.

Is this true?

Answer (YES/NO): NO